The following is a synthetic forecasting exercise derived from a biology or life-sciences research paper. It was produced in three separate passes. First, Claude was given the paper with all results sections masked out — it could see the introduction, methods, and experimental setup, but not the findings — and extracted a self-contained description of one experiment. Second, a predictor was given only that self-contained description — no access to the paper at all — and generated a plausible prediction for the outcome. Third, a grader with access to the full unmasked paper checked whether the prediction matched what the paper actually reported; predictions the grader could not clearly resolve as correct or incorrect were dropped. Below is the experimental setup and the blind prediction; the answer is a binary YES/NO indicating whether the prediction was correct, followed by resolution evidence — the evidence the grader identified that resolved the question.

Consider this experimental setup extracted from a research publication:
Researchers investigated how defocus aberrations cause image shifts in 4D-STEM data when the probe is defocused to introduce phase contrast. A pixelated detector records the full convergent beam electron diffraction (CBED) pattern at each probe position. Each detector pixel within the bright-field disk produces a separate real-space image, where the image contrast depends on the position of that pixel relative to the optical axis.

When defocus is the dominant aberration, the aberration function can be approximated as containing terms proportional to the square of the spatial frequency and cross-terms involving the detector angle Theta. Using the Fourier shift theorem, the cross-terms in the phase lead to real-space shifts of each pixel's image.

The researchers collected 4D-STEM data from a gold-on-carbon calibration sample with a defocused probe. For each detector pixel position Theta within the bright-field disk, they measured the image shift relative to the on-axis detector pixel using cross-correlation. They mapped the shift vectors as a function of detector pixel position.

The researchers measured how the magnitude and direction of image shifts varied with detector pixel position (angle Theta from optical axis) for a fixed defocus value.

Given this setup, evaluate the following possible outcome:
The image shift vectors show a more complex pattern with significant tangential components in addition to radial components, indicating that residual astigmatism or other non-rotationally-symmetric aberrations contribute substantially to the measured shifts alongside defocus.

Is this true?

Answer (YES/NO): NO